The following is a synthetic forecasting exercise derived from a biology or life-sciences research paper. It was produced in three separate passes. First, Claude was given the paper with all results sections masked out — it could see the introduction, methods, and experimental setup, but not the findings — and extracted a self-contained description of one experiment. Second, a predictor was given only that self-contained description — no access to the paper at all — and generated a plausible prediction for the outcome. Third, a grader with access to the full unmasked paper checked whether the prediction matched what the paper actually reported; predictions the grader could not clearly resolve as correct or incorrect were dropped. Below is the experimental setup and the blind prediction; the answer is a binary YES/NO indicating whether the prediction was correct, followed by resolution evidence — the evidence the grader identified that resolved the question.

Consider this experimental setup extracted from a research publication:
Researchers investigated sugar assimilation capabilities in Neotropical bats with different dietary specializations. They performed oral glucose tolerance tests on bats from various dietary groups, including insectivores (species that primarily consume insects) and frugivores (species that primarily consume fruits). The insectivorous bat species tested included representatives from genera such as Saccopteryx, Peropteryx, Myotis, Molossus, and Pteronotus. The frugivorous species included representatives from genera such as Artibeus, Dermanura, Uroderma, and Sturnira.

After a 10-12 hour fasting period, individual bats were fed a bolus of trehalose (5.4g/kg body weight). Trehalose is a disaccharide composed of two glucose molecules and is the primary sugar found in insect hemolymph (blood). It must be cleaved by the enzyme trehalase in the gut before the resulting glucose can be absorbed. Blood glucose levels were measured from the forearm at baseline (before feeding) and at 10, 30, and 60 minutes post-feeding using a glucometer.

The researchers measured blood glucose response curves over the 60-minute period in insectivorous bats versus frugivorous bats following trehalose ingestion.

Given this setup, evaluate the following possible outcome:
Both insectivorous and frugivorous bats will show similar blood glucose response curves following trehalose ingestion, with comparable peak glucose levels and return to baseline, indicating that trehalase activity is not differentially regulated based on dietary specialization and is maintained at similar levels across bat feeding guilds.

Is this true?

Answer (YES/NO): NO